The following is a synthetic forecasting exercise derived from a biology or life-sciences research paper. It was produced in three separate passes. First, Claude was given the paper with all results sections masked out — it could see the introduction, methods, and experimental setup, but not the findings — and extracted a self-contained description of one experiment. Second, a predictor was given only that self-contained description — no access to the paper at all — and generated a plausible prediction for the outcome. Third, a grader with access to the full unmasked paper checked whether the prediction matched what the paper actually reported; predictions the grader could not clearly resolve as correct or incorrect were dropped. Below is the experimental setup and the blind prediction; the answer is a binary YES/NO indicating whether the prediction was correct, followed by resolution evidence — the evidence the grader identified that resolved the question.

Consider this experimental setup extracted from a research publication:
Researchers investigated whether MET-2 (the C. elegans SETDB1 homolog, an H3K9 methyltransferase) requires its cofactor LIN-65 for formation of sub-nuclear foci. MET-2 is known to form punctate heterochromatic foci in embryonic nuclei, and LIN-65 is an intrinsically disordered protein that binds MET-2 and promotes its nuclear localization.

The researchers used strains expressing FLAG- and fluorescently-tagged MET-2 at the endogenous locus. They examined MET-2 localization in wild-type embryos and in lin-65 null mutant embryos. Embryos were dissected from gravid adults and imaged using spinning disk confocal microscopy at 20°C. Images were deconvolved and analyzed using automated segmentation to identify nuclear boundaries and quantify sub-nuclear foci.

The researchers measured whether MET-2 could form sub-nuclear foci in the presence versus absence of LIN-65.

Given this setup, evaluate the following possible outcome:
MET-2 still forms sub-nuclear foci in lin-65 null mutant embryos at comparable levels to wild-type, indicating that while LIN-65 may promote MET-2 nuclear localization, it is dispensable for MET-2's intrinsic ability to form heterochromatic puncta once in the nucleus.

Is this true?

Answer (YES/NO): NO